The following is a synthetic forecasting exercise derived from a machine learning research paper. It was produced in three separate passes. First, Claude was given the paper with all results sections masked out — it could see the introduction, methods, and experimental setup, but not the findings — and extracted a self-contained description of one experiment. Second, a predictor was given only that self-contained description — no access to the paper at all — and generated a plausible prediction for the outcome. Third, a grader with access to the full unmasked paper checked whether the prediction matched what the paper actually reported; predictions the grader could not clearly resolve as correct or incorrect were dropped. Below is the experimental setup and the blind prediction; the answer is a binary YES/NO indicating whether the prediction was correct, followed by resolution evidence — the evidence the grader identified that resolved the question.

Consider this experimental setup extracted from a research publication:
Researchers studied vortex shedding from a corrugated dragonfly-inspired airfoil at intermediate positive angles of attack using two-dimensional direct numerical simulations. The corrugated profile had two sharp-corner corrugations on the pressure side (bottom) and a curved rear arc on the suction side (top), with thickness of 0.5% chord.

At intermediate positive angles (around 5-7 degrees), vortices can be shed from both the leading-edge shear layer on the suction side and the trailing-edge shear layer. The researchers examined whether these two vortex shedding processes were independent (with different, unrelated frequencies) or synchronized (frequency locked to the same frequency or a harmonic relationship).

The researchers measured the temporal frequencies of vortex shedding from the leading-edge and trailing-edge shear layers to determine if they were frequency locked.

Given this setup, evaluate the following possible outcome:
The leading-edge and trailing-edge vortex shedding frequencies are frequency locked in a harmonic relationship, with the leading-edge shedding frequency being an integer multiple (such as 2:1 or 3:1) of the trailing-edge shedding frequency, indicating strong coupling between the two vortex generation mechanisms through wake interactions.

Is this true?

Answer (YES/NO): NO